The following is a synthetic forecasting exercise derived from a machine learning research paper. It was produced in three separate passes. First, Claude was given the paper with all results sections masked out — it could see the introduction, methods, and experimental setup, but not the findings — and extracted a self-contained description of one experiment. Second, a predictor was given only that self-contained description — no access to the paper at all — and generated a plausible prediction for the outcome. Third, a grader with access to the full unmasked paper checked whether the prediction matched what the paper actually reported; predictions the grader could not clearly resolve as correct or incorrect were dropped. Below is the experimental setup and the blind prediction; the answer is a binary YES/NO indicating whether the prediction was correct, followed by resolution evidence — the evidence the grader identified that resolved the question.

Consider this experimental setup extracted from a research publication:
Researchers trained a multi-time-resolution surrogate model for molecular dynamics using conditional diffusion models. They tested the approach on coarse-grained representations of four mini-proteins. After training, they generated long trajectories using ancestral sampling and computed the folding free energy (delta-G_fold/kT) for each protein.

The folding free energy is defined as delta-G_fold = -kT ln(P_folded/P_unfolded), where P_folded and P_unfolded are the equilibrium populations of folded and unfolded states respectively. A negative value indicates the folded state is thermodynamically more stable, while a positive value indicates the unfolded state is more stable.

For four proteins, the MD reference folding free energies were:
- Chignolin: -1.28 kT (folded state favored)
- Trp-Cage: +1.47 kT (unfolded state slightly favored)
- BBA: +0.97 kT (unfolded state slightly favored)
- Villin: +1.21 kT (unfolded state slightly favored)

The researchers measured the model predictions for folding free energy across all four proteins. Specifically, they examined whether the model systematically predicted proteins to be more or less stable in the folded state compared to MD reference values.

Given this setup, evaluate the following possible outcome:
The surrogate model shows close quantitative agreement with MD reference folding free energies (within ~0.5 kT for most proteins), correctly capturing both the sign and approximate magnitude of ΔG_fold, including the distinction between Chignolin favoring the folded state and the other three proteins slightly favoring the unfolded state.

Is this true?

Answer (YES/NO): NO